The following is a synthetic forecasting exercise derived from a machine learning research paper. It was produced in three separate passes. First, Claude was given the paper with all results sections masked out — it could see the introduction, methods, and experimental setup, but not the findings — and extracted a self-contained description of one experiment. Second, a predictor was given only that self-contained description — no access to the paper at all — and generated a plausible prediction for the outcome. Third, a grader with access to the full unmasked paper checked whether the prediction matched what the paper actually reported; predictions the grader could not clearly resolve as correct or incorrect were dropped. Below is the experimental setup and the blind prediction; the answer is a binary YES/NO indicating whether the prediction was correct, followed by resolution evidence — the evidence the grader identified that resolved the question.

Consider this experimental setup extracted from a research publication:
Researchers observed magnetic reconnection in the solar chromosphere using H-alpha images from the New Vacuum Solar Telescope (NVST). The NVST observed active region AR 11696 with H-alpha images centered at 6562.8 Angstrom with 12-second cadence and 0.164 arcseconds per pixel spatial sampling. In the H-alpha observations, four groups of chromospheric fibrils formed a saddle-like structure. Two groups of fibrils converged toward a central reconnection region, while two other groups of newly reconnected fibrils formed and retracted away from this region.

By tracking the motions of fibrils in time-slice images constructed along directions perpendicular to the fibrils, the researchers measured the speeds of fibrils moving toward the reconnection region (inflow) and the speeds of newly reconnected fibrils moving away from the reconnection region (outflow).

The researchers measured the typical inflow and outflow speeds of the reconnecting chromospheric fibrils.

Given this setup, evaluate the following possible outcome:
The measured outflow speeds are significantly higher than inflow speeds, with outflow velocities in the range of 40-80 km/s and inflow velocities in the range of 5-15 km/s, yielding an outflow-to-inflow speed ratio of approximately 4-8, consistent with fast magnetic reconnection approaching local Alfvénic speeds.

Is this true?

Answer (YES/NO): NO